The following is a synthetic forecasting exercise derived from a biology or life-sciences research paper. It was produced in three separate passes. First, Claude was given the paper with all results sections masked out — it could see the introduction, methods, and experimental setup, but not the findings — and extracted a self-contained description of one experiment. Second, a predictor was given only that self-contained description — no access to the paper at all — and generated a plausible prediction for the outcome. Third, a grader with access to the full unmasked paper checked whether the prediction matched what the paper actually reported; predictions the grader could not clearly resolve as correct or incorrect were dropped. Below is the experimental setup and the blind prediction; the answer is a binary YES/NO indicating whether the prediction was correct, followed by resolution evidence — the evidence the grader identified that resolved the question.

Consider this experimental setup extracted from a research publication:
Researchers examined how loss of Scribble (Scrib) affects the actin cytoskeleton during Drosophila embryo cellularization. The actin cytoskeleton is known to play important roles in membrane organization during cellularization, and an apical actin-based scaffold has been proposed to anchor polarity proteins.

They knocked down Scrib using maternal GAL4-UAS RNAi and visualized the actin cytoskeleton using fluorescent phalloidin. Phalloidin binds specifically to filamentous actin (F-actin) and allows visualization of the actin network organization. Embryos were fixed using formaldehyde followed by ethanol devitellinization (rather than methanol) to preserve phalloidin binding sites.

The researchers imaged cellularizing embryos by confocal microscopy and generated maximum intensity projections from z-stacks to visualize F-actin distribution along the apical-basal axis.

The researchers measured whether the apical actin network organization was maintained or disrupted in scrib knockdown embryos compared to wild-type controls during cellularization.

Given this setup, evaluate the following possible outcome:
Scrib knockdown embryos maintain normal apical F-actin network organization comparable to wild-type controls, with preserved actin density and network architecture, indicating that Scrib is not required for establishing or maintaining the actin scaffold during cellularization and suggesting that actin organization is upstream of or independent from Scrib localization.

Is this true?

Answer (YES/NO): YES